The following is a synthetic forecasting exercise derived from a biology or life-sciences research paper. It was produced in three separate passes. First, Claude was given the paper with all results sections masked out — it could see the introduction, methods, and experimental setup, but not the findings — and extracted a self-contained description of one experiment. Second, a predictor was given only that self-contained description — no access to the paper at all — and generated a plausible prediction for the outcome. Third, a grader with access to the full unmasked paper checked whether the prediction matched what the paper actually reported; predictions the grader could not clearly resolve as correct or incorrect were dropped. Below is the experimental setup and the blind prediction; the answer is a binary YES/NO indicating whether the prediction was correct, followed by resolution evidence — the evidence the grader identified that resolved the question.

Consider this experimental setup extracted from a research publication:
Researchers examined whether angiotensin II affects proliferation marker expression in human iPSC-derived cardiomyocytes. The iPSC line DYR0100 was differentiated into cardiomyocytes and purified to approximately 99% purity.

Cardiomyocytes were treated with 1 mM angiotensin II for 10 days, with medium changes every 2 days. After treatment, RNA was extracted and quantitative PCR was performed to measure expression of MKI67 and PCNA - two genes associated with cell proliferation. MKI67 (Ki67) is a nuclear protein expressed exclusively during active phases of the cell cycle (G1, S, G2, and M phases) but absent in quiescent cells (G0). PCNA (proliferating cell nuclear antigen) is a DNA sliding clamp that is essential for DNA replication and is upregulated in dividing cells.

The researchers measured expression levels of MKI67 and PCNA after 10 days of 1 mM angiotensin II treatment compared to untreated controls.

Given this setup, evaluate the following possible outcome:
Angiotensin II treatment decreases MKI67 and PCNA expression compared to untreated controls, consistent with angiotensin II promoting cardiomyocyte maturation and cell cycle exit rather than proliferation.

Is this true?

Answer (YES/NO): NO